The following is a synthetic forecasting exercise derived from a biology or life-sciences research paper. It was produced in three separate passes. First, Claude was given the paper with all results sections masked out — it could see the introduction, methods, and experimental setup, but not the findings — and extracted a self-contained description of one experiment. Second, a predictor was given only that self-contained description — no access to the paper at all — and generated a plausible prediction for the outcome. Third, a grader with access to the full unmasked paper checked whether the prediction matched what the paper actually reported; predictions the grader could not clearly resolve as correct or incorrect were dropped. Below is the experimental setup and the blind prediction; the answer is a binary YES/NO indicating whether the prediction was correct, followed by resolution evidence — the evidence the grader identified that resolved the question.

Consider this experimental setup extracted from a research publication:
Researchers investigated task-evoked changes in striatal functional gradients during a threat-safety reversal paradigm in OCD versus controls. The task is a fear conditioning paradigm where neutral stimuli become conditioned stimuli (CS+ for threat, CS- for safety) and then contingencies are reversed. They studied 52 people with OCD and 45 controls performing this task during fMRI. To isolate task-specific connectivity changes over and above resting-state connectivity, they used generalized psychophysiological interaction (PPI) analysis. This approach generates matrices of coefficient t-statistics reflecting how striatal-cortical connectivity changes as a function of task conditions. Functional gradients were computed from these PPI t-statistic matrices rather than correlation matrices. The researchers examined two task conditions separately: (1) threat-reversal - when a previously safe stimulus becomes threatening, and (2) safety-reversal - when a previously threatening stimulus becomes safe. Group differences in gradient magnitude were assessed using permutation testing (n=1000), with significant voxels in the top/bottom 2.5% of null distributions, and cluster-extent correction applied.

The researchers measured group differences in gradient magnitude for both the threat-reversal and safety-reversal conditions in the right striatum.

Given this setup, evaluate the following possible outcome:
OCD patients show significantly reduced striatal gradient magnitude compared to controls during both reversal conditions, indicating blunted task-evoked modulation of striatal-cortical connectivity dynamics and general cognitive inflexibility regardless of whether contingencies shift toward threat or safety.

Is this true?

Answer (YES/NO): NO